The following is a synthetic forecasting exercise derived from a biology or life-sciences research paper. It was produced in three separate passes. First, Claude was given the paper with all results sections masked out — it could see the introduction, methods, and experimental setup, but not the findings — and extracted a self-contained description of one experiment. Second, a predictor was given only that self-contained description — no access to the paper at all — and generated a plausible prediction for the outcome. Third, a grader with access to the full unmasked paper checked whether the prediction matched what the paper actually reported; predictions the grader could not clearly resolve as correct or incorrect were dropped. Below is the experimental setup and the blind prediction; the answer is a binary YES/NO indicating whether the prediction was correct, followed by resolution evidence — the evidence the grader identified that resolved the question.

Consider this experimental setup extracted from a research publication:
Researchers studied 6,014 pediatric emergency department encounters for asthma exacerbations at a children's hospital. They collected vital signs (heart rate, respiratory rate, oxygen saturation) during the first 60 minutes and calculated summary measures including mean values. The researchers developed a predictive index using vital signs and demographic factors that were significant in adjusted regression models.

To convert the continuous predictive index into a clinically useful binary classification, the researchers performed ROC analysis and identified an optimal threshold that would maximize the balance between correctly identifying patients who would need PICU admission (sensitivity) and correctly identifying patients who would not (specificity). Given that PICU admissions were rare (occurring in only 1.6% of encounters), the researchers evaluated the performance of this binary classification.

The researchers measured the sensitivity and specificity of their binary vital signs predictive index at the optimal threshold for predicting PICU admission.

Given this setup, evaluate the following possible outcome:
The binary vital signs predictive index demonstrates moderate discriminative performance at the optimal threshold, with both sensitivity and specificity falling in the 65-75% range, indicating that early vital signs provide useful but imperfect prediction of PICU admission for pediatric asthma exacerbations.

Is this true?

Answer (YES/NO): NO